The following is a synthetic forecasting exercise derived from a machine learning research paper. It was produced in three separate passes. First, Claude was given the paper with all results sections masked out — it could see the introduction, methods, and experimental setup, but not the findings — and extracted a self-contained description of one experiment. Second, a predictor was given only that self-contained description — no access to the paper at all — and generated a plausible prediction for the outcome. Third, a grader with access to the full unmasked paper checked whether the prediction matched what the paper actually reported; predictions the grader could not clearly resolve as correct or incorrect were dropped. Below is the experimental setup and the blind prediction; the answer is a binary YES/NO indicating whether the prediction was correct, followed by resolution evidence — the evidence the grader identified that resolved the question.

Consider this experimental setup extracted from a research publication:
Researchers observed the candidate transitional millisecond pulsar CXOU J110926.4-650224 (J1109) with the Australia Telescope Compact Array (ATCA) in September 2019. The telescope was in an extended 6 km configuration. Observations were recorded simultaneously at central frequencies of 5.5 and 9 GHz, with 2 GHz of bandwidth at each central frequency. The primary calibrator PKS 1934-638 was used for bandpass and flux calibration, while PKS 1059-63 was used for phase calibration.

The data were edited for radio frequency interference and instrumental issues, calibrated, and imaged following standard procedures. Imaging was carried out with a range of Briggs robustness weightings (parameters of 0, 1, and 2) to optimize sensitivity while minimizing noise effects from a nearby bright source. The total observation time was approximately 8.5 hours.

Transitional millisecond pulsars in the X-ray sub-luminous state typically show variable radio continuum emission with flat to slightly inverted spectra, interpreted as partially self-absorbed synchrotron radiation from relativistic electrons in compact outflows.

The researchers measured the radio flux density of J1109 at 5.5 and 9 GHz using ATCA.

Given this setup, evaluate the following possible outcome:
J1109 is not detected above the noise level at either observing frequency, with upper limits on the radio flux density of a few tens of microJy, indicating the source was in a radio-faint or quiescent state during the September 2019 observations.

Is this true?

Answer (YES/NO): YES